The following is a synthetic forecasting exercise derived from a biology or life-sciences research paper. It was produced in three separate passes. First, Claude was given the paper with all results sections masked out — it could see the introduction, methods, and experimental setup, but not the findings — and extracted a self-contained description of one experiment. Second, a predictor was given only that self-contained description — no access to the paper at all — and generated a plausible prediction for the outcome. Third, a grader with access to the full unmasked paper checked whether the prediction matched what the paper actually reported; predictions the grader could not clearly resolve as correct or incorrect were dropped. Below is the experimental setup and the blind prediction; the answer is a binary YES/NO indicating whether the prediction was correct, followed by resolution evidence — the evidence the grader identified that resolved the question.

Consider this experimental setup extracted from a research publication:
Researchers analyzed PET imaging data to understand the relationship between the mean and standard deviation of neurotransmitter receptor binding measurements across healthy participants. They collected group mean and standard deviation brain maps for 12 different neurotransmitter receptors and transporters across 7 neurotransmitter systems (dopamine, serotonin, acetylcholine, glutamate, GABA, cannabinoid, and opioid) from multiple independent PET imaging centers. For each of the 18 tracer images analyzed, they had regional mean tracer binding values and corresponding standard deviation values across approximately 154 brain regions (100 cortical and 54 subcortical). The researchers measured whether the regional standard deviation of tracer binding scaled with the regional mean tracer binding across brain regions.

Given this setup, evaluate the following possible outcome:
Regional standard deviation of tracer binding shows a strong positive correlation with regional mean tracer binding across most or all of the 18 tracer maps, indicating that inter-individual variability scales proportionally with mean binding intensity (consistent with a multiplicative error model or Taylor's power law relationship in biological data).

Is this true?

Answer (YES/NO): YES